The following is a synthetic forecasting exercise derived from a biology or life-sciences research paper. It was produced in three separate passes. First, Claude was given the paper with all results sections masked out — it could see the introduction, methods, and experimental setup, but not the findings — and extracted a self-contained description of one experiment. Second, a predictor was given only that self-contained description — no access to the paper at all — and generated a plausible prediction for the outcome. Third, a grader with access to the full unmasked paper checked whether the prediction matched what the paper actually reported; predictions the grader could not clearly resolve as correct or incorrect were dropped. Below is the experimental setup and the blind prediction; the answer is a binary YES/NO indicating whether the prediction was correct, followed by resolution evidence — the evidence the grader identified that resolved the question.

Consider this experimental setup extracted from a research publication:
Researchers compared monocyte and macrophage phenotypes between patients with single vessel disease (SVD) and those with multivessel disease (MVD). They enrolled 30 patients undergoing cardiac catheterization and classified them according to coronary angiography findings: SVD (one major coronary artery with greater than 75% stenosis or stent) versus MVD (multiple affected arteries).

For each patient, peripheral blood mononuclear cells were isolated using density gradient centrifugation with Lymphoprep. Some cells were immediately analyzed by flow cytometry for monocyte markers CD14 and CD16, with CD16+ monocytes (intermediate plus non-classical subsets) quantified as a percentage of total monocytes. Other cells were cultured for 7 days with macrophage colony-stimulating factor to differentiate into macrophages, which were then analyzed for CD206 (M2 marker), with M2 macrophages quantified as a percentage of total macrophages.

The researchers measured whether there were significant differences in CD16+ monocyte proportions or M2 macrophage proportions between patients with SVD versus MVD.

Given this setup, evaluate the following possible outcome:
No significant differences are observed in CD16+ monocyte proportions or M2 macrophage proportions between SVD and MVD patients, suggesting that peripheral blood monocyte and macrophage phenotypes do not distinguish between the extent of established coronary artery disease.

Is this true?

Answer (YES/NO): YES